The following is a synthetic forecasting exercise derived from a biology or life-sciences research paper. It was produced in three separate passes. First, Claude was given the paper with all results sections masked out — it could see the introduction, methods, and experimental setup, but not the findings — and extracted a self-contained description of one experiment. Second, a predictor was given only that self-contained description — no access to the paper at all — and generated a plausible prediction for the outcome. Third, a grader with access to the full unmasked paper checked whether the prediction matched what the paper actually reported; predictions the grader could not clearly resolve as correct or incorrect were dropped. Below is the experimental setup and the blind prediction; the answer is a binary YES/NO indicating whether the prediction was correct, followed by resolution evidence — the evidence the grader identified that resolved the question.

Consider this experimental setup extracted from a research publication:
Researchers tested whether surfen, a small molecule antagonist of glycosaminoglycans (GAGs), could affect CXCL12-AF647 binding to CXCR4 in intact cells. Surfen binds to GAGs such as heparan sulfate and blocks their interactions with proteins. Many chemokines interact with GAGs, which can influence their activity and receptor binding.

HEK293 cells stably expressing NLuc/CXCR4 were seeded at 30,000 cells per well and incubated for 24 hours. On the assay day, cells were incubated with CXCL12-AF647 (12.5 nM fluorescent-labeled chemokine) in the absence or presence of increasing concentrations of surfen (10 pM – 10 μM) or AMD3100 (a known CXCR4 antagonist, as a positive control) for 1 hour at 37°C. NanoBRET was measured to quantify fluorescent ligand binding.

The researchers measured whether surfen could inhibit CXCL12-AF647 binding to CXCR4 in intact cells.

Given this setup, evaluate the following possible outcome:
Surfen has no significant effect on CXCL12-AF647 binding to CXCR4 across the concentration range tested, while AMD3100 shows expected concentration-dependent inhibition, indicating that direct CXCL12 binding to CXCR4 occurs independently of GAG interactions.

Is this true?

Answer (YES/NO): NO